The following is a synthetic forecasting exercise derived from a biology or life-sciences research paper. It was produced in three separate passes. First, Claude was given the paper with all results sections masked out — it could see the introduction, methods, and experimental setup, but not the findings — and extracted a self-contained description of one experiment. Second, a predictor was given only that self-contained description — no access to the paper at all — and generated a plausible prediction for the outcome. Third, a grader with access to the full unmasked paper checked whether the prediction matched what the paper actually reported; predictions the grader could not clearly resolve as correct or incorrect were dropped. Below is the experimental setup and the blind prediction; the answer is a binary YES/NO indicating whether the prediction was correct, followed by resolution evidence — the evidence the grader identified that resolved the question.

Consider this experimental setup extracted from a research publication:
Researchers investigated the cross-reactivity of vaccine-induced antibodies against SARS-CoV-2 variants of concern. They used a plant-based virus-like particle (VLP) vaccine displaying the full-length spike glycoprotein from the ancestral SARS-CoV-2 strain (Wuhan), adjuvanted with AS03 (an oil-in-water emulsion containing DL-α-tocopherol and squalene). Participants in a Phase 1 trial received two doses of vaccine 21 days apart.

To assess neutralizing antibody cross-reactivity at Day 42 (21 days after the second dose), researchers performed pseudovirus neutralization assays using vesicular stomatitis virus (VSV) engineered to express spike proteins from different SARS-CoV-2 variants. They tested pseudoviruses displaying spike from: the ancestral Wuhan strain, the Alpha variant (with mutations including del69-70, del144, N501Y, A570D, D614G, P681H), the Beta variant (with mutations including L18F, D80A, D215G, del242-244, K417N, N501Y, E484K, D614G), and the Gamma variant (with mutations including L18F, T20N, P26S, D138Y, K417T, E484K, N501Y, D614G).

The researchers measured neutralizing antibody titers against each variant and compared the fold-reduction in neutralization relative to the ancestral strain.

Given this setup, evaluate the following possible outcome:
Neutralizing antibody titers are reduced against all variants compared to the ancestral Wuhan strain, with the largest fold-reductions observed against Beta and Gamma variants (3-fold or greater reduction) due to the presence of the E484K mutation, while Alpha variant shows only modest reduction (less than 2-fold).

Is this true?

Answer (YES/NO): YES